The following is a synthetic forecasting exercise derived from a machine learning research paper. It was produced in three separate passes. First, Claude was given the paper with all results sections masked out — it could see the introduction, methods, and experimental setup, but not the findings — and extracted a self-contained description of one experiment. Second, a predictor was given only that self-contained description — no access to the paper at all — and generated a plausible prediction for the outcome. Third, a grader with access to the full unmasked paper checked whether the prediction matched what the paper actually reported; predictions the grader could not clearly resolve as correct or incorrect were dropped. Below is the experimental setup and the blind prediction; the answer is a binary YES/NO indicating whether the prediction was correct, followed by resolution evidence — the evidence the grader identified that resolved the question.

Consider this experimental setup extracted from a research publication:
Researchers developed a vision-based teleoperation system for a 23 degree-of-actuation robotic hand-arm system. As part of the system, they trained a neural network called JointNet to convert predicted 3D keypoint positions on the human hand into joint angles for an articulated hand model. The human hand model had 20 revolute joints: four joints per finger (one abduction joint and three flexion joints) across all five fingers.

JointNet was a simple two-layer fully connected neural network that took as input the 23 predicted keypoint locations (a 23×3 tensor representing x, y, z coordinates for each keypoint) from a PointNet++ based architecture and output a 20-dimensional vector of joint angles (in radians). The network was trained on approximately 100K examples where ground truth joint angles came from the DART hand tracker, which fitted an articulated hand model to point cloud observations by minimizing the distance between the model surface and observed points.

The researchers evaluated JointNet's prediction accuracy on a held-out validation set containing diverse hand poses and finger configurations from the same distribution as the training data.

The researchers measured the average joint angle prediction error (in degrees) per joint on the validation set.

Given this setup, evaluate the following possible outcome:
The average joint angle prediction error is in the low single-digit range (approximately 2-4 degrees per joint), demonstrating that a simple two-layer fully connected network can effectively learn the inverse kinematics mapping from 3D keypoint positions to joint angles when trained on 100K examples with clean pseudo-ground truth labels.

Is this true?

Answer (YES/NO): NO